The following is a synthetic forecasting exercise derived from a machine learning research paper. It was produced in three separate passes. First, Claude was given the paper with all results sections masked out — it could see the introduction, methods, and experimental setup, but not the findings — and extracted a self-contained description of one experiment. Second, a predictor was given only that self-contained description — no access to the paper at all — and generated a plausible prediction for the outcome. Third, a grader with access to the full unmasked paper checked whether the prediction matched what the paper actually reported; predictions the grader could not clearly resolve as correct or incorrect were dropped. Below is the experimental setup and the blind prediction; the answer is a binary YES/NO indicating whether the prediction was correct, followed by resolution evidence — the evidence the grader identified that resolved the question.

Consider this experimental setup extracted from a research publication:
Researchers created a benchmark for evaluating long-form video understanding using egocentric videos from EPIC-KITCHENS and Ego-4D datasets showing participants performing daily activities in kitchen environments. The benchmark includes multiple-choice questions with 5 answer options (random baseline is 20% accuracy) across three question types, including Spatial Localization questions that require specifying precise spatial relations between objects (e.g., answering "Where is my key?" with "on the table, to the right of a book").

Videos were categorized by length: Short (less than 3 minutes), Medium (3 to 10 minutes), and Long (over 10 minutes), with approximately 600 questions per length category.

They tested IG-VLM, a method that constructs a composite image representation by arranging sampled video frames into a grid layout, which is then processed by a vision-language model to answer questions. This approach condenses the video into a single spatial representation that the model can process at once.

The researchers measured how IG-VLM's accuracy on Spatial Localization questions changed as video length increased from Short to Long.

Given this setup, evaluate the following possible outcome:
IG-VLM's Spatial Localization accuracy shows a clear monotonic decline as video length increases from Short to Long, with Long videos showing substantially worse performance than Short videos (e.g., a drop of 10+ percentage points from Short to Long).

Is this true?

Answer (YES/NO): NO